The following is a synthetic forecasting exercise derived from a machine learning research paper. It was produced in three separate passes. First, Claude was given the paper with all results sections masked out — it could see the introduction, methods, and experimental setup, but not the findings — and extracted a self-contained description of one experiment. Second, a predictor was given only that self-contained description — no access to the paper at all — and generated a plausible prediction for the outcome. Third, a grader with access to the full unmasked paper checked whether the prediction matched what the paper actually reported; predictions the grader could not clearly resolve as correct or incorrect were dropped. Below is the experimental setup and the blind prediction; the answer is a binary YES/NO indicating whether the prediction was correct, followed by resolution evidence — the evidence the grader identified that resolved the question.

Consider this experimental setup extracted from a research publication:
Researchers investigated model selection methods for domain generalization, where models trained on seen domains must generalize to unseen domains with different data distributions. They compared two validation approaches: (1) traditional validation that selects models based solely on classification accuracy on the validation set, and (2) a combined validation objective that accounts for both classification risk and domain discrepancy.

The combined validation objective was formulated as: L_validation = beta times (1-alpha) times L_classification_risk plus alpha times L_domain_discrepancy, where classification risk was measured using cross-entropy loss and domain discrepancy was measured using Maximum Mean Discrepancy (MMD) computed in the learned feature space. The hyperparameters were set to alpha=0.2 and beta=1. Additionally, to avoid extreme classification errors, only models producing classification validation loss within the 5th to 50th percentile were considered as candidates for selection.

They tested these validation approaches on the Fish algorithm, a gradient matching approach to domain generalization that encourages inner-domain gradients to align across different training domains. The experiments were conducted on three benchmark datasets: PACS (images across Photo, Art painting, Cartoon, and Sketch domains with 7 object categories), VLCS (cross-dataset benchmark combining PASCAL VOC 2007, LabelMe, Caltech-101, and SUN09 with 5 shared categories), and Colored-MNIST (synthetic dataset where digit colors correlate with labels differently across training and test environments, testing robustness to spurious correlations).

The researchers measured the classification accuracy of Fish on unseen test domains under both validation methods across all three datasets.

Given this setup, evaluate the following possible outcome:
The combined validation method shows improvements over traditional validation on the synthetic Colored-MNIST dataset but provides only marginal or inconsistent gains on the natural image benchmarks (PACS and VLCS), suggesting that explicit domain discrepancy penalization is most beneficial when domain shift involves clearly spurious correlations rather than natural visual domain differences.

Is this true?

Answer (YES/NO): NO